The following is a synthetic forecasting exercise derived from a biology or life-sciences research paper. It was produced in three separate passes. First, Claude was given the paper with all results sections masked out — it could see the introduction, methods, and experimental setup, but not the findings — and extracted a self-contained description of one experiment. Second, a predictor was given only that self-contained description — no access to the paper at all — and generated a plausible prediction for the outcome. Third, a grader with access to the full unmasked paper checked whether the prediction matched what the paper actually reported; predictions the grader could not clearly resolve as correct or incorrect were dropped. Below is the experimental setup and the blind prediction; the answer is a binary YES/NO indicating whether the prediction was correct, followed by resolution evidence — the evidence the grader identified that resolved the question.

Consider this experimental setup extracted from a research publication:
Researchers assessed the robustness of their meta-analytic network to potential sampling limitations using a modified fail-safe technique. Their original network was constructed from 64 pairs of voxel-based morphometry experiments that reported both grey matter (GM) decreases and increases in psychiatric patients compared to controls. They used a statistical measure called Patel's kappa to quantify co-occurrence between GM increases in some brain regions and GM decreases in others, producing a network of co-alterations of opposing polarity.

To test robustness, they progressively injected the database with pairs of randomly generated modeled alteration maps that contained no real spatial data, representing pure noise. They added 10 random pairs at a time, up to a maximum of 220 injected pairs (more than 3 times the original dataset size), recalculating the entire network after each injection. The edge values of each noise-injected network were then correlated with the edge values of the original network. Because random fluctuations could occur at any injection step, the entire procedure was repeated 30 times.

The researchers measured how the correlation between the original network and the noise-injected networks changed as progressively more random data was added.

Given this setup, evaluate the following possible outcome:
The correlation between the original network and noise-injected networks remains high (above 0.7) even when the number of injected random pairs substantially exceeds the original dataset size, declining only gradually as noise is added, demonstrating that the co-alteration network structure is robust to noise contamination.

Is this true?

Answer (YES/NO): NO